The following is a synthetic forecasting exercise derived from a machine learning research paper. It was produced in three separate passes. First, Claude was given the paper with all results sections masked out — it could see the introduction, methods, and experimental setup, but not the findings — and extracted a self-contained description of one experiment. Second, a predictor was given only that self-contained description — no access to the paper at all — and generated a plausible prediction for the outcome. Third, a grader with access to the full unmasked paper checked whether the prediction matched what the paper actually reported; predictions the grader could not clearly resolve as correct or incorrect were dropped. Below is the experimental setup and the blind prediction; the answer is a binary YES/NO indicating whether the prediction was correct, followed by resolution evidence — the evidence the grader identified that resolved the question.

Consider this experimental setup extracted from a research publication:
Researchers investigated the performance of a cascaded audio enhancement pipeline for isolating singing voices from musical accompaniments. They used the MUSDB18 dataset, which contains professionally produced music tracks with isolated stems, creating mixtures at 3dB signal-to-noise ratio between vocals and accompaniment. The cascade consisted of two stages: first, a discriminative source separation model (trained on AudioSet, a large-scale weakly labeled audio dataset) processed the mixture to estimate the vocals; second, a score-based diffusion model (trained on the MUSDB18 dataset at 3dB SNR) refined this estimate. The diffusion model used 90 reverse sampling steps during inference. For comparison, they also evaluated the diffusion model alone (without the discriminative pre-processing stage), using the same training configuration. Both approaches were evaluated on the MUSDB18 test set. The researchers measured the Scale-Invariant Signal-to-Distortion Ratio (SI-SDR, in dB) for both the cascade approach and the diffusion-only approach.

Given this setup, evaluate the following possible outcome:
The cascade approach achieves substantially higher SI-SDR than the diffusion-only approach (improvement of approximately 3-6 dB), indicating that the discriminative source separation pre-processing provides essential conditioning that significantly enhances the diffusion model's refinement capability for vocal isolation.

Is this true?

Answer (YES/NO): NO